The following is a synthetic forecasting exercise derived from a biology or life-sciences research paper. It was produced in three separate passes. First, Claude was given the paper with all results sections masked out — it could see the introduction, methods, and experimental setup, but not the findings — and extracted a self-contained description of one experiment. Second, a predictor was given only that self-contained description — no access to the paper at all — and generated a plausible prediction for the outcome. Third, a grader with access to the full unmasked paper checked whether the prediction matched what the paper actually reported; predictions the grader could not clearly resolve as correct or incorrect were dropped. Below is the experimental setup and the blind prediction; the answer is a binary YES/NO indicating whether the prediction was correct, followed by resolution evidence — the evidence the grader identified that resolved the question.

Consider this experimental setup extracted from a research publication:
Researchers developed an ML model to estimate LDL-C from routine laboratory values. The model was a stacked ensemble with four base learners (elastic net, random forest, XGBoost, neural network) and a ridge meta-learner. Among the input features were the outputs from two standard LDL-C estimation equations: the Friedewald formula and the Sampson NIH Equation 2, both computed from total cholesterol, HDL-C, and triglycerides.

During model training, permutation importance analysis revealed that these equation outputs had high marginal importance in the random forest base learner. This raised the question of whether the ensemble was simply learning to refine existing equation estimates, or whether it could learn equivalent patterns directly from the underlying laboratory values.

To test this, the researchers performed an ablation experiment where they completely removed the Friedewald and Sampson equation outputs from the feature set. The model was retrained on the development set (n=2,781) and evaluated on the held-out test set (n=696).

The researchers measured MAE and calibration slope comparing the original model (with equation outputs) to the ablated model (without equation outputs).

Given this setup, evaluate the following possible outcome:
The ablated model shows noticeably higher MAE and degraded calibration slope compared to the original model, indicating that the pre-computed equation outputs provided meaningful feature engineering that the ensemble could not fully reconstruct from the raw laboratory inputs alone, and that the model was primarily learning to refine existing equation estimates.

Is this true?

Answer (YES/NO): NO